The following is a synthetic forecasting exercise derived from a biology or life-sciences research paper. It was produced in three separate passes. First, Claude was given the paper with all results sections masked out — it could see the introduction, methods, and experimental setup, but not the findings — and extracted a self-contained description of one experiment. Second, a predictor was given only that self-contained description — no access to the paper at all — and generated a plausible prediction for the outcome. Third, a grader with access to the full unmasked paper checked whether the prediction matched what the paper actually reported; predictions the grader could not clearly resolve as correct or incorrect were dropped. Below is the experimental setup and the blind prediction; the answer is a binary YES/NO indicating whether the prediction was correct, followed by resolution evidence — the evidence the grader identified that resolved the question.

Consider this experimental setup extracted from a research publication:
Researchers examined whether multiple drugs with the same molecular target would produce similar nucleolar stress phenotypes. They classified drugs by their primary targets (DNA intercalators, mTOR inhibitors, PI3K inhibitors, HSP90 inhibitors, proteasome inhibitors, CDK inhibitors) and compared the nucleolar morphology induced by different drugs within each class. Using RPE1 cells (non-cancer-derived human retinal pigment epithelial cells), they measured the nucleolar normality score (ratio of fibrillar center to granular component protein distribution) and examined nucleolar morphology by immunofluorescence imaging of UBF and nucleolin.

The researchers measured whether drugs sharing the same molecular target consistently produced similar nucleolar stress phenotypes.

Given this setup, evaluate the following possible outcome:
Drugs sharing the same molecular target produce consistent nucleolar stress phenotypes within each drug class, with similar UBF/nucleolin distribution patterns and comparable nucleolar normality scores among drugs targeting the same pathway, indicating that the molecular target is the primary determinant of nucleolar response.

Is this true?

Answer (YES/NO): YES